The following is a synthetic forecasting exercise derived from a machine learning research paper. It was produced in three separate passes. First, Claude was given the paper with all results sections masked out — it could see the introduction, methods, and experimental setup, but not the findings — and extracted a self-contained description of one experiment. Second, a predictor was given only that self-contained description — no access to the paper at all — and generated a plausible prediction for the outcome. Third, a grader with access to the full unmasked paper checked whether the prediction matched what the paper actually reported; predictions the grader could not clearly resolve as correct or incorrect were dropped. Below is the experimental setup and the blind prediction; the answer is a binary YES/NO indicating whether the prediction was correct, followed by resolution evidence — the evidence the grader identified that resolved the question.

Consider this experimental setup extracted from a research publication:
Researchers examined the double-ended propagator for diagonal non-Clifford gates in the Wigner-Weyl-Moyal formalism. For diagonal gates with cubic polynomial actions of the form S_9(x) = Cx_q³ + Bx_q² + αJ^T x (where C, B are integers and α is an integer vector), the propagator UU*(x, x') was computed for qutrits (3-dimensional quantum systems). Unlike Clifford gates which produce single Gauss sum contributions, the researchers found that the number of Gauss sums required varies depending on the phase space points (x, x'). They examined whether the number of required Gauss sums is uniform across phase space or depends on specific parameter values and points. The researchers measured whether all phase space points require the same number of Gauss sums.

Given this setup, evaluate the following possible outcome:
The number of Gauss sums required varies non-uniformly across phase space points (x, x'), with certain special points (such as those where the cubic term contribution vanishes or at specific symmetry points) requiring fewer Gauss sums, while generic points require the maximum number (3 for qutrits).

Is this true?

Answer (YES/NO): YES